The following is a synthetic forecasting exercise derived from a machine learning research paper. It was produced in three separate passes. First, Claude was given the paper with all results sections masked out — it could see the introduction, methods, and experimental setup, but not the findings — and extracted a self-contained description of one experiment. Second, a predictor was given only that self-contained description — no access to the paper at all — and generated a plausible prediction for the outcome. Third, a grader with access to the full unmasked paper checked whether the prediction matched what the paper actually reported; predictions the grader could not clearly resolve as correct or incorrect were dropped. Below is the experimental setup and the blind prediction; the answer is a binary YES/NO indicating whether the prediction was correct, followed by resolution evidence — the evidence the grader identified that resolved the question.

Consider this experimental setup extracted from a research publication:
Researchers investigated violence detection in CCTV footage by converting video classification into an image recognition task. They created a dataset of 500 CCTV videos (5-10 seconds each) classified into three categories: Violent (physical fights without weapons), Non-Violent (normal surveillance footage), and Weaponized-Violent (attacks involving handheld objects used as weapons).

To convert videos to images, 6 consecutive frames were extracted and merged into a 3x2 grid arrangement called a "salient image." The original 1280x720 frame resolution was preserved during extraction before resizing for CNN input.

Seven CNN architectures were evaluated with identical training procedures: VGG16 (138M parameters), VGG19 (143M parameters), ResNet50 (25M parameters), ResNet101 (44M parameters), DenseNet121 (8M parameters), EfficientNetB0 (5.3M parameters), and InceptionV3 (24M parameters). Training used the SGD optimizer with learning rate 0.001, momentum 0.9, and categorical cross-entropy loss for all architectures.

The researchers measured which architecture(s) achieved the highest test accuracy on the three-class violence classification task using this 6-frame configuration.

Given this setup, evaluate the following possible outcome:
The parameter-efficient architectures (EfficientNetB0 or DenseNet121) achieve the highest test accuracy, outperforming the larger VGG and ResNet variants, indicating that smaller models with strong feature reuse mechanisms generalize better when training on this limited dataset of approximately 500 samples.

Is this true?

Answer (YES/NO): NO